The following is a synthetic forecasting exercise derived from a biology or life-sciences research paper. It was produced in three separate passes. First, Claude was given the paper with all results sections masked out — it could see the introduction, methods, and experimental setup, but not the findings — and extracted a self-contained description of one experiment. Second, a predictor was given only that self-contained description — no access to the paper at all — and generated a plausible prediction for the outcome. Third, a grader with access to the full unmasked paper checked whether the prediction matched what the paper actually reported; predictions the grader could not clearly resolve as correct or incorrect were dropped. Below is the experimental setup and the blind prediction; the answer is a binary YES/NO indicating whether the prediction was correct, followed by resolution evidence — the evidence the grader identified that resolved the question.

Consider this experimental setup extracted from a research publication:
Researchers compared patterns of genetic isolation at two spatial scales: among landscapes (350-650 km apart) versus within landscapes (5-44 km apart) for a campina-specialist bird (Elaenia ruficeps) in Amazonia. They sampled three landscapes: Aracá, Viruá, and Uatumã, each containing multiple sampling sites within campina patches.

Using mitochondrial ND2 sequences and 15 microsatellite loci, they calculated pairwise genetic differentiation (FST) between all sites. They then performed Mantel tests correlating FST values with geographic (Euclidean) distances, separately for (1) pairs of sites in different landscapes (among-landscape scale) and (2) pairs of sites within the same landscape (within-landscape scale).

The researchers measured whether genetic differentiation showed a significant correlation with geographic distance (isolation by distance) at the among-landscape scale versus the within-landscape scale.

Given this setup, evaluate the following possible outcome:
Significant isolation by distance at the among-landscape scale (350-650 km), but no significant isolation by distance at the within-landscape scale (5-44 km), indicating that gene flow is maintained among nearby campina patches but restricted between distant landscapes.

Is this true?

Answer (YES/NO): YES